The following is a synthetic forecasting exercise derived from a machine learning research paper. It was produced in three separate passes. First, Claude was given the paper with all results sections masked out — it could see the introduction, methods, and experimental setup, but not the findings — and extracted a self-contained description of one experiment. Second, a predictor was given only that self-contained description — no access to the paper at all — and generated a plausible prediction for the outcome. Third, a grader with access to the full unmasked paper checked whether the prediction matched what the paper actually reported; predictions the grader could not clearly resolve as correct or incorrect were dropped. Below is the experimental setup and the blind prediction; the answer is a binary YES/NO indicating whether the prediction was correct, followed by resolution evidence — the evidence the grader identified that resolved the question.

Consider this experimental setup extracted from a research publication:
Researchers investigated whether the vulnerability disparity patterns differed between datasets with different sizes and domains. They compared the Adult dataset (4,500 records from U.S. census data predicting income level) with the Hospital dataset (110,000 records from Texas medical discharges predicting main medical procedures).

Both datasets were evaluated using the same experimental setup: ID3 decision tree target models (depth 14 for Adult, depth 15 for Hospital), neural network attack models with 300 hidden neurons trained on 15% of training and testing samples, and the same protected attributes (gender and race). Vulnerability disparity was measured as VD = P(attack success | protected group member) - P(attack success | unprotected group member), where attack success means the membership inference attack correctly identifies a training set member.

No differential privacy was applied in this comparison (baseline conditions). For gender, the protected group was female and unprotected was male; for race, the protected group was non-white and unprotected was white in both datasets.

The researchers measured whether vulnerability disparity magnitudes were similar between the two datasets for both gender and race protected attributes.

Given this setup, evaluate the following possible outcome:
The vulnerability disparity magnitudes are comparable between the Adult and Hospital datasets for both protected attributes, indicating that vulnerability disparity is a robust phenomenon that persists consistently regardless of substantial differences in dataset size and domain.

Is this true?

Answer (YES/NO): NO